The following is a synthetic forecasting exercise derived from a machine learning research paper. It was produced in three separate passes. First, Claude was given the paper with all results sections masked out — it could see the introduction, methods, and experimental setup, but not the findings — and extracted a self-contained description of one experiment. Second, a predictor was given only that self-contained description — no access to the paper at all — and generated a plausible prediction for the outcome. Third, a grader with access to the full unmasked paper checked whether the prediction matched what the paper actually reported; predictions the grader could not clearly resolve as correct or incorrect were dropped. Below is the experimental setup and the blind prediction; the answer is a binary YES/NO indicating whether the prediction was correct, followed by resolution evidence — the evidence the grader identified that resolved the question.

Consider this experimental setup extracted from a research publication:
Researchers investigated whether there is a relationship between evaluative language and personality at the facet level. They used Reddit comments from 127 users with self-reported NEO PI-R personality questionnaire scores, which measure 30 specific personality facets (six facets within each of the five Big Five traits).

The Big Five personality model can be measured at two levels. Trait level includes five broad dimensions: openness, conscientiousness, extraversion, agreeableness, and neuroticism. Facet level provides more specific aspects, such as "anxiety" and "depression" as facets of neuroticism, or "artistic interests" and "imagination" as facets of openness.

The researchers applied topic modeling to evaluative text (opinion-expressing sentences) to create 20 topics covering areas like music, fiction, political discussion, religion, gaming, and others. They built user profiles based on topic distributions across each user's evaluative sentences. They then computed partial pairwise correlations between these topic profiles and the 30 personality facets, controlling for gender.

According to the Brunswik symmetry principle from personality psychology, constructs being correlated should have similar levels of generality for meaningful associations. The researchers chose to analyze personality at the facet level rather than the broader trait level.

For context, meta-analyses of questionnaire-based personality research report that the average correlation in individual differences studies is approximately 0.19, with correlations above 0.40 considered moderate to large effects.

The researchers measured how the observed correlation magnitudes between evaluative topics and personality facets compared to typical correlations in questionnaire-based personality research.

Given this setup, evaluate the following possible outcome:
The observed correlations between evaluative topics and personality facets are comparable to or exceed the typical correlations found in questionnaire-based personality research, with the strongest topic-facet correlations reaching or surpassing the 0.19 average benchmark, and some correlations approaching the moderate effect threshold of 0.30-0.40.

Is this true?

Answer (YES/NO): YES